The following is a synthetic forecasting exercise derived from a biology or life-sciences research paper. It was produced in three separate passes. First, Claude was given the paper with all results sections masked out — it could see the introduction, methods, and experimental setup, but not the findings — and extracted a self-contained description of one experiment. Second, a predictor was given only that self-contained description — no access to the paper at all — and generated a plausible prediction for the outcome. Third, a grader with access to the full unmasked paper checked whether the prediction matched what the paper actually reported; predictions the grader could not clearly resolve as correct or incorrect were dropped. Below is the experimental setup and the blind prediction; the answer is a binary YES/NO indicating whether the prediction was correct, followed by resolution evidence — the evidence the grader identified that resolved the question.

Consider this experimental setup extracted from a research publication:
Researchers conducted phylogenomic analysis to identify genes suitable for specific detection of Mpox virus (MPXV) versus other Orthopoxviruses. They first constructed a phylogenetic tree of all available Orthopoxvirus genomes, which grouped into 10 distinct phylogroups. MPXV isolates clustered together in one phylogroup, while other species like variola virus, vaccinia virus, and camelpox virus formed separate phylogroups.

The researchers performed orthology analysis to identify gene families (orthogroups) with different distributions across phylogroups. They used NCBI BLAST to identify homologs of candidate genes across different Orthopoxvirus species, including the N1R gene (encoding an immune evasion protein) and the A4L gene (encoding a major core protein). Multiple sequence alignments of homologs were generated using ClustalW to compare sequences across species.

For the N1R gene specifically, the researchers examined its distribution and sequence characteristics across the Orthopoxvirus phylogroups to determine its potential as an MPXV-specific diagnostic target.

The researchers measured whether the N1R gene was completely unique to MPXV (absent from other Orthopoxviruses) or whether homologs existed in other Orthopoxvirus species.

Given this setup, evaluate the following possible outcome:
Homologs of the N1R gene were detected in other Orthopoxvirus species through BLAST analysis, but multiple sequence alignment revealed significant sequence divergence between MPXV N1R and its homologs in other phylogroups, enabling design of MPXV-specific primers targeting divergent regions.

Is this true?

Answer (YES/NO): NO